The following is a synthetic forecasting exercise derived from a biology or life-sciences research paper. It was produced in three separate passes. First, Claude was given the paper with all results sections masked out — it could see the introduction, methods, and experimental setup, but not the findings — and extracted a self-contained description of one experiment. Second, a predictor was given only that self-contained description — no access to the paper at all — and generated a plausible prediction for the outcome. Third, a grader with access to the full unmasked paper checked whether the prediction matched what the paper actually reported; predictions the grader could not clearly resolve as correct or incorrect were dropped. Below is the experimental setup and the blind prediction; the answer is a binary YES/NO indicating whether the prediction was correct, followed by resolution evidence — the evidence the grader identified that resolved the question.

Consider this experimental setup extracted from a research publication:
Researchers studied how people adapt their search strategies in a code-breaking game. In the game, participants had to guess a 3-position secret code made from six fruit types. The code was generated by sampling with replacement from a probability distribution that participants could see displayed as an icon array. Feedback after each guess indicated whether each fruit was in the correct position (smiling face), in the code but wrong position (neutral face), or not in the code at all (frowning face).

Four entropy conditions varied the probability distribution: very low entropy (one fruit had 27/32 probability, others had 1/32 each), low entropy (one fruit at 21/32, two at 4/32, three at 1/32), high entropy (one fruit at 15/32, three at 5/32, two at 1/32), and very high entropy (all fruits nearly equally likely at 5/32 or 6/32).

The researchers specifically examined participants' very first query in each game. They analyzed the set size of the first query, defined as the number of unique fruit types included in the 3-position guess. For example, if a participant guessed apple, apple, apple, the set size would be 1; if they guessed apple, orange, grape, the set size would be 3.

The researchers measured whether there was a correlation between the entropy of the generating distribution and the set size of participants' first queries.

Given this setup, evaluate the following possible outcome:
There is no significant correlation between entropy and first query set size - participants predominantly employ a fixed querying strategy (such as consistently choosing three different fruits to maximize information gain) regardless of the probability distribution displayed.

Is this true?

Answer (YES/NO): NO